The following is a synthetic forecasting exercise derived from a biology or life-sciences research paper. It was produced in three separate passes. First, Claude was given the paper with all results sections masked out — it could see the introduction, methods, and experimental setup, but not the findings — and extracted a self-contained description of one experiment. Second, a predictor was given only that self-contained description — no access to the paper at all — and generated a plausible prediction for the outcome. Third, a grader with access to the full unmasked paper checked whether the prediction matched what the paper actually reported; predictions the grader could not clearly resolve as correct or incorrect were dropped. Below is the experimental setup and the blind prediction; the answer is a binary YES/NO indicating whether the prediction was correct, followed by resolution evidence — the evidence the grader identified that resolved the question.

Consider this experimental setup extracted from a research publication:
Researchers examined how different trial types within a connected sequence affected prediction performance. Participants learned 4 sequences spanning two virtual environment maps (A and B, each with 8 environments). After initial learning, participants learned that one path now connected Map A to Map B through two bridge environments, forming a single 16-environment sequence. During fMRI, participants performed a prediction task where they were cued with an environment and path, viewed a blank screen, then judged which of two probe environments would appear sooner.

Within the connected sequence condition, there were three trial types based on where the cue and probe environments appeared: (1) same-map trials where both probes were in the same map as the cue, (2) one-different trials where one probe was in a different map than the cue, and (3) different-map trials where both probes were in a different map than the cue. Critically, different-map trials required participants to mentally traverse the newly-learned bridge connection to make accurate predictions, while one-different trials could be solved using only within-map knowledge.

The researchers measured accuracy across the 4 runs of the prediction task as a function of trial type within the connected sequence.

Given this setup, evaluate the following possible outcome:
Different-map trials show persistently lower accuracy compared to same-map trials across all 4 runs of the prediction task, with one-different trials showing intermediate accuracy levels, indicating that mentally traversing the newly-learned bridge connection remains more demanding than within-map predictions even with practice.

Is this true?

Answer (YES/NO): NO